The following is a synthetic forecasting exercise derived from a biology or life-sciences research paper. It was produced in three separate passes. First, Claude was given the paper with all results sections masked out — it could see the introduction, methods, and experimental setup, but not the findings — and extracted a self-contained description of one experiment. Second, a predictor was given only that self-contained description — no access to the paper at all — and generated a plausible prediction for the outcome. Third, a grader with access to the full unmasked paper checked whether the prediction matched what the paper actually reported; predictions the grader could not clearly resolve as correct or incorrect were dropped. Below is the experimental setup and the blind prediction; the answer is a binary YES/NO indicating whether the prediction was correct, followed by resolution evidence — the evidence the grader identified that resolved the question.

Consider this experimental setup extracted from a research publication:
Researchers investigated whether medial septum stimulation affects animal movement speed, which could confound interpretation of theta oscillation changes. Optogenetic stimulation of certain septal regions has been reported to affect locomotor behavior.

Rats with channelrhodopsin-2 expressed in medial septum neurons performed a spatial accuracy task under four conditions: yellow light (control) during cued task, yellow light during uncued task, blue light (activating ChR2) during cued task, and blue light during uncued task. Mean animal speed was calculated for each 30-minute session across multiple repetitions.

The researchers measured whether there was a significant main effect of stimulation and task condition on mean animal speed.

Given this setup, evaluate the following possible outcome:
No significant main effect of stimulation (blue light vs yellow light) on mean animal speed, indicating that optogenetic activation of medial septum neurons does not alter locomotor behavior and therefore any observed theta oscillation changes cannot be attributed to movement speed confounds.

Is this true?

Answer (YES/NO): YES